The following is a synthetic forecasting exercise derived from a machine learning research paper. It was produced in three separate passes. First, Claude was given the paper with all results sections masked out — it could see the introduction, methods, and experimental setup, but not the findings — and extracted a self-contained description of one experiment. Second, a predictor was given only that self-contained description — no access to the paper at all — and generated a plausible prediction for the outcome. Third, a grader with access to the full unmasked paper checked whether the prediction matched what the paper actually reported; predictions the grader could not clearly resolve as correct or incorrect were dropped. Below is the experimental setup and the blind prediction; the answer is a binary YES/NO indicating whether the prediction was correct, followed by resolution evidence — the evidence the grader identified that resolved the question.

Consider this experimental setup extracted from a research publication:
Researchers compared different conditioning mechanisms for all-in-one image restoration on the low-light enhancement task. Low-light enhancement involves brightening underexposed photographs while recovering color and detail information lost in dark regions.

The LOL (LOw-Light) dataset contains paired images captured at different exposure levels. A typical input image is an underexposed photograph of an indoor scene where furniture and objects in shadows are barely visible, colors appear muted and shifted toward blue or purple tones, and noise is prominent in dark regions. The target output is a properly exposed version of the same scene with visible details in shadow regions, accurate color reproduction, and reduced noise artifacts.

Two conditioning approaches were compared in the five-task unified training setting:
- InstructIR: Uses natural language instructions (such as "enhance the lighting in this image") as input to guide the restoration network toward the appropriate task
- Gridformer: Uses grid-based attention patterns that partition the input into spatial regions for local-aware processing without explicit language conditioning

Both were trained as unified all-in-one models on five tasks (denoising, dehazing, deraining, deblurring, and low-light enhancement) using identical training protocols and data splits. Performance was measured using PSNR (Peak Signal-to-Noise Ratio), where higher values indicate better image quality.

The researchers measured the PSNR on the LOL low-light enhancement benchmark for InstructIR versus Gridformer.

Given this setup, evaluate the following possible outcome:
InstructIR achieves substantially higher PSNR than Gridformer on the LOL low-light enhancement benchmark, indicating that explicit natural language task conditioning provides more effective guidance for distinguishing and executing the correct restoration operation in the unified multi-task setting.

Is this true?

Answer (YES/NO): NO